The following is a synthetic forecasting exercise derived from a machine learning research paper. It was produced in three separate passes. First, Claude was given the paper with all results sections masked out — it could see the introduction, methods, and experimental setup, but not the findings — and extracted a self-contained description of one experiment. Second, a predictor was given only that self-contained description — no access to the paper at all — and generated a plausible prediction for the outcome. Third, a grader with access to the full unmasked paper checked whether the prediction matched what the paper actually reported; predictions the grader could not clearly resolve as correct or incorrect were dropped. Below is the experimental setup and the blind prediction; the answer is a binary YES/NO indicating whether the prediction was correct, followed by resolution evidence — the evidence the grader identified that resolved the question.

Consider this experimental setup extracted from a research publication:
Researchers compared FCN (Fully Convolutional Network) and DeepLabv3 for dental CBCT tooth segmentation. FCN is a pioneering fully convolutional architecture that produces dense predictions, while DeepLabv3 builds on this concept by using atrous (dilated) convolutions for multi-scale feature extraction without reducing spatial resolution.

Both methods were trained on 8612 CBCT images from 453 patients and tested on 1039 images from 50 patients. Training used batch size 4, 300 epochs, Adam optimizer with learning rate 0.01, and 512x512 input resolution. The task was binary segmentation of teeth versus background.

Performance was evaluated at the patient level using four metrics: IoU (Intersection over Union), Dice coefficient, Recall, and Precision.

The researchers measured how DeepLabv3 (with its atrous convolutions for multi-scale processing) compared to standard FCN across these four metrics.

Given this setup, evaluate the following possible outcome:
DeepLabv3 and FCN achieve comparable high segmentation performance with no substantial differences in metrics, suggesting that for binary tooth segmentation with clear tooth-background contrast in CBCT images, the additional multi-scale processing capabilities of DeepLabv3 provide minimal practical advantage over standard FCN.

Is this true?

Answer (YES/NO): YES